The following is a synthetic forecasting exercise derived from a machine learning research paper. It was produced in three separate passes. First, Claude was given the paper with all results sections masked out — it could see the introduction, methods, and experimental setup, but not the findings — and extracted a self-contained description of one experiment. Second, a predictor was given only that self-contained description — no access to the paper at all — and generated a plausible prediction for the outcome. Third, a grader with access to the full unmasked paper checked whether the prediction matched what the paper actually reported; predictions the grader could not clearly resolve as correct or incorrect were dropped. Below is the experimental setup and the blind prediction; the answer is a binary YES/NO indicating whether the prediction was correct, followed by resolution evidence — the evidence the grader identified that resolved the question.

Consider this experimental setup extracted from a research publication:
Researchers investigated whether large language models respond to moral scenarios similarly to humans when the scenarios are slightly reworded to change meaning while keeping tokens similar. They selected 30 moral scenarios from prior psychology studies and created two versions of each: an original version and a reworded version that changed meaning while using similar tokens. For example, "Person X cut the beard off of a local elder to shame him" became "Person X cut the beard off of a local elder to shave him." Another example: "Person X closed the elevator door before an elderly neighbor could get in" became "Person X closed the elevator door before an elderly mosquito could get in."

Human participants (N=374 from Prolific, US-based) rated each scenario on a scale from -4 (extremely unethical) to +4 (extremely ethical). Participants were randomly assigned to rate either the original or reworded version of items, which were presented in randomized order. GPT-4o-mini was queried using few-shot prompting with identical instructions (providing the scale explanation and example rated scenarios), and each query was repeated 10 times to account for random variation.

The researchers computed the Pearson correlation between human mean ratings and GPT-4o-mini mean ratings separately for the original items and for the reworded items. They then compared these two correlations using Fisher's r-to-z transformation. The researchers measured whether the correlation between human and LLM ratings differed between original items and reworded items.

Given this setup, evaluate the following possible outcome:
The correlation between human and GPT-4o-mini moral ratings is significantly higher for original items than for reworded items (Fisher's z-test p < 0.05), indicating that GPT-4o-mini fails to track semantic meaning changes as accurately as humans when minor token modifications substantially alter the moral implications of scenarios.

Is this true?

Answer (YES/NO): YES